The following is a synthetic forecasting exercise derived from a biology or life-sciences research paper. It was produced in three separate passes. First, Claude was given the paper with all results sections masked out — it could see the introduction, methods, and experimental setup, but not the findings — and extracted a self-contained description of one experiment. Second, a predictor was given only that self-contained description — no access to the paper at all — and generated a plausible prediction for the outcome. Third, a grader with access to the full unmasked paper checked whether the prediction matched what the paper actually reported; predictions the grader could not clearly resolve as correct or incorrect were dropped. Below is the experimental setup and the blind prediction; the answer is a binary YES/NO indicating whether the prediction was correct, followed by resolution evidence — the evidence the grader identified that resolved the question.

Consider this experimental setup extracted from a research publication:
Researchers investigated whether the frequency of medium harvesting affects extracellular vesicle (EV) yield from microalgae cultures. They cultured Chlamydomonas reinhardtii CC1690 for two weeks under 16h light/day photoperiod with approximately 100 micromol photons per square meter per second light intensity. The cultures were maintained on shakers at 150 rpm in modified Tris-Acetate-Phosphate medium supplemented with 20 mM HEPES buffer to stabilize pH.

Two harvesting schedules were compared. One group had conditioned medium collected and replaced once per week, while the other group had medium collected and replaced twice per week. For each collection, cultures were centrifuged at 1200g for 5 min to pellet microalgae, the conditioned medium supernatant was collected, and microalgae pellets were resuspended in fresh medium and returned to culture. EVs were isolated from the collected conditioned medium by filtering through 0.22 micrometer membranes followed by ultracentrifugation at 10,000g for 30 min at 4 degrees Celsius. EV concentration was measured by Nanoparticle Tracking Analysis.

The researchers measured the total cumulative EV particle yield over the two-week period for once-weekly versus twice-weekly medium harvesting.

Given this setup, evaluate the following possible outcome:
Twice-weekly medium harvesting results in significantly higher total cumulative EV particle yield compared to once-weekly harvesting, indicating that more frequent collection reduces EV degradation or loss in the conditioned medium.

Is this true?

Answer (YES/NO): YES